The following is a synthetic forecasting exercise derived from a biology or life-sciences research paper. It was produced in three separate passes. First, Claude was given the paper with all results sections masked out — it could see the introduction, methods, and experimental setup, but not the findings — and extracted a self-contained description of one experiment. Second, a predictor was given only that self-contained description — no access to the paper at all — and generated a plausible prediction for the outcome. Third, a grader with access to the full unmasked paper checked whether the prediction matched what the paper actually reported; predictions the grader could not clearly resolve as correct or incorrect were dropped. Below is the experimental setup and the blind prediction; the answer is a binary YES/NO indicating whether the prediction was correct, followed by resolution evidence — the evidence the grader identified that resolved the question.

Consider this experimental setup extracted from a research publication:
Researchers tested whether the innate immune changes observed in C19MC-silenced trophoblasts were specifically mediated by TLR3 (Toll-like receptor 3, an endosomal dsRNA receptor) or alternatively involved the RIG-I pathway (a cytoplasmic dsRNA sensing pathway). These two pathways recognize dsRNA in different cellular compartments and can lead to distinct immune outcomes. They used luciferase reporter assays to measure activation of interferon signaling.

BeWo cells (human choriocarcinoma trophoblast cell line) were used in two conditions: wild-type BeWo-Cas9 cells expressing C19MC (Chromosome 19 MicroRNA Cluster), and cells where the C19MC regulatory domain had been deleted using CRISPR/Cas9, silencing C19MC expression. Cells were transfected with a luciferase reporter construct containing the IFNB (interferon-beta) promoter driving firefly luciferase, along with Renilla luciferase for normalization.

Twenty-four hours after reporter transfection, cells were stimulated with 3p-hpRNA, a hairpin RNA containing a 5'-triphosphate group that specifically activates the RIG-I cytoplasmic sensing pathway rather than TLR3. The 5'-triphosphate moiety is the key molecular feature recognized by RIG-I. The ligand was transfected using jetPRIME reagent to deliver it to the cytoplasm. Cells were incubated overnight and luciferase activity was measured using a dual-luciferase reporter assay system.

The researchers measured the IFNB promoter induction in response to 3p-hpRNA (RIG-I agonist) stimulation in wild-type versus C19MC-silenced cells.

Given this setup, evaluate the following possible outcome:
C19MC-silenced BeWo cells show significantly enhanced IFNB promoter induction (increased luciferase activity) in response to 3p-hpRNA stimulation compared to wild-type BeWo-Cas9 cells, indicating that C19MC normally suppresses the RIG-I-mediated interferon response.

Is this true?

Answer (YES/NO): NO